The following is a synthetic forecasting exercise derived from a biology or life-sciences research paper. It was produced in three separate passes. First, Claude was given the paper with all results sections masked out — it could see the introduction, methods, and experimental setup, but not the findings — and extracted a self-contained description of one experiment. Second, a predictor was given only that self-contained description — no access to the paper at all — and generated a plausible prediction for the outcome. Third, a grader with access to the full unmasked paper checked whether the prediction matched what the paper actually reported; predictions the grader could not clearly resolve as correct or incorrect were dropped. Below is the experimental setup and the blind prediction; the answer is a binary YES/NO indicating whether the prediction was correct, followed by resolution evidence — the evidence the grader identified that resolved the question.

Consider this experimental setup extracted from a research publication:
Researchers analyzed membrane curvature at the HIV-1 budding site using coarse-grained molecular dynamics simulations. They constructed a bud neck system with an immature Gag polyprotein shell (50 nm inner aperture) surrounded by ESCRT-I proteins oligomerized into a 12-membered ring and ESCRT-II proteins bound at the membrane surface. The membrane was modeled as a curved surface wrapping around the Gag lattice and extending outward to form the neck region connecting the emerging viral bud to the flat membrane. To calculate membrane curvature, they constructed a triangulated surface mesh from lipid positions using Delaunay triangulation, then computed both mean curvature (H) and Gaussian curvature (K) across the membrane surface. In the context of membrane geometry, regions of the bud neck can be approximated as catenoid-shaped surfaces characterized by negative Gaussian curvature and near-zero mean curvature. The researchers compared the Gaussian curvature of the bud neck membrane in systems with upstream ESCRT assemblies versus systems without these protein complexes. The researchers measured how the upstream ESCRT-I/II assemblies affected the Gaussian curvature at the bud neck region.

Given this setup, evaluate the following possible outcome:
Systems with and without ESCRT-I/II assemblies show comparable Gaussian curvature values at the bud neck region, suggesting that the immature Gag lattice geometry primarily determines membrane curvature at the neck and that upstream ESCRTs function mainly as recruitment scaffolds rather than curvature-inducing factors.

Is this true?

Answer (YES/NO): NO